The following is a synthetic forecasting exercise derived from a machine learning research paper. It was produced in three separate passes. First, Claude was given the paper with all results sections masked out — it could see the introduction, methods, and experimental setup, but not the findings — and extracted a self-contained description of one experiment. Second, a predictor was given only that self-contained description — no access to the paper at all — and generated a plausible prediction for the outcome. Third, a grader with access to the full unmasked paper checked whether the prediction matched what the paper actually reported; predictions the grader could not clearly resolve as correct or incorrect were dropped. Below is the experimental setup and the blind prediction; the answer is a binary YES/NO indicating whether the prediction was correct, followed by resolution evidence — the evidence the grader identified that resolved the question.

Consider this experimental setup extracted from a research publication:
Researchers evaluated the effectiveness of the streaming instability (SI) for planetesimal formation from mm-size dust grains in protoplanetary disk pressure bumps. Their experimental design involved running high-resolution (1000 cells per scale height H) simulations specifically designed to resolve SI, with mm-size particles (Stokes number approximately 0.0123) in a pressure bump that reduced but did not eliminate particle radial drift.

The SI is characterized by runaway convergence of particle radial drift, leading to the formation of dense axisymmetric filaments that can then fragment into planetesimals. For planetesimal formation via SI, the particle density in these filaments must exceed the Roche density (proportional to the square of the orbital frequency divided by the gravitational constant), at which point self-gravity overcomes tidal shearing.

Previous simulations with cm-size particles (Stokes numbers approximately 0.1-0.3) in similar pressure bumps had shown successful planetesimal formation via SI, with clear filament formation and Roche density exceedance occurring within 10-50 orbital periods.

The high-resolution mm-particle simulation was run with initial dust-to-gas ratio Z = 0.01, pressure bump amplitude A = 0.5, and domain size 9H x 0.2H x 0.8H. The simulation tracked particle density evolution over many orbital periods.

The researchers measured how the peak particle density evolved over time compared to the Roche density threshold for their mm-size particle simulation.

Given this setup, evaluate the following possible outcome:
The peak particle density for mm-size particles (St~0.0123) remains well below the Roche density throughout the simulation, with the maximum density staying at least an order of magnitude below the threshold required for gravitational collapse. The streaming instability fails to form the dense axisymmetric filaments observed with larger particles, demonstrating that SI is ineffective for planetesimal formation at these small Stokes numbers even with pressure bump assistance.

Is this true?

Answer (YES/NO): NO